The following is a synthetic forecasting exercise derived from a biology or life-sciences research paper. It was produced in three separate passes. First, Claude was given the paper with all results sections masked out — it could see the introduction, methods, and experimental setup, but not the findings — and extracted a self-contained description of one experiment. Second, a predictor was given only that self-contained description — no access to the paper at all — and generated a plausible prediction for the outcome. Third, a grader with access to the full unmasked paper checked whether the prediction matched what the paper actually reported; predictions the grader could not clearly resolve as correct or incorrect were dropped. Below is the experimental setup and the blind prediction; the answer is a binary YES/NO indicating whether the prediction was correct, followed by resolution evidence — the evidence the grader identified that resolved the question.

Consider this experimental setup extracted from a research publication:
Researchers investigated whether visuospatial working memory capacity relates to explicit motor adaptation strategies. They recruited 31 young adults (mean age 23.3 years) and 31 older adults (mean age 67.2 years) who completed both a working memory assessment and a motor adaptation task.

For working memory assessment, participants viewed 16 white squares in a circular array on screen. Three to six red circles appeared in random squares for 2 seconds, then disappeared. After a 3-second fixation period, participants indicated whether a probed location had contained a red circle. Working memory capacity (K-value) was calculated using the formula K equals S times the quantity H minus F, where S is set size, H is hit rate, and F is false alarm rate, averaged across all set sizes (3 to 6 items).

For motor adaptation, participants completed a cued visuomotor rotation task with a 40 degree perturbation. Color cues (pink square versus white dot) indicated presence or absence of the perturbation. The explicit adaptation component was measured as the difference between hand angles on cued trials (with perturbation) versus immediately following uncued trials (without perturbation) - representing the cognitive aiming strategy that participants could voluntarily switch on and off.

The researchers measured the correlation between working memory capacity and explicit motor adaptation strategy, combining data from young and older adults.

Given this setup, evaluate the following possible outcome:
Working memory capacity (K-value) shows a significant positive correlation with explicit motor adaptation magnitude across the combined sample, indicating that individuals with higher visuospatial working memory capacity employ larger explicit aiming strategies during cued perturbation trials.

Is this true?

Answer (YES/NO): YES